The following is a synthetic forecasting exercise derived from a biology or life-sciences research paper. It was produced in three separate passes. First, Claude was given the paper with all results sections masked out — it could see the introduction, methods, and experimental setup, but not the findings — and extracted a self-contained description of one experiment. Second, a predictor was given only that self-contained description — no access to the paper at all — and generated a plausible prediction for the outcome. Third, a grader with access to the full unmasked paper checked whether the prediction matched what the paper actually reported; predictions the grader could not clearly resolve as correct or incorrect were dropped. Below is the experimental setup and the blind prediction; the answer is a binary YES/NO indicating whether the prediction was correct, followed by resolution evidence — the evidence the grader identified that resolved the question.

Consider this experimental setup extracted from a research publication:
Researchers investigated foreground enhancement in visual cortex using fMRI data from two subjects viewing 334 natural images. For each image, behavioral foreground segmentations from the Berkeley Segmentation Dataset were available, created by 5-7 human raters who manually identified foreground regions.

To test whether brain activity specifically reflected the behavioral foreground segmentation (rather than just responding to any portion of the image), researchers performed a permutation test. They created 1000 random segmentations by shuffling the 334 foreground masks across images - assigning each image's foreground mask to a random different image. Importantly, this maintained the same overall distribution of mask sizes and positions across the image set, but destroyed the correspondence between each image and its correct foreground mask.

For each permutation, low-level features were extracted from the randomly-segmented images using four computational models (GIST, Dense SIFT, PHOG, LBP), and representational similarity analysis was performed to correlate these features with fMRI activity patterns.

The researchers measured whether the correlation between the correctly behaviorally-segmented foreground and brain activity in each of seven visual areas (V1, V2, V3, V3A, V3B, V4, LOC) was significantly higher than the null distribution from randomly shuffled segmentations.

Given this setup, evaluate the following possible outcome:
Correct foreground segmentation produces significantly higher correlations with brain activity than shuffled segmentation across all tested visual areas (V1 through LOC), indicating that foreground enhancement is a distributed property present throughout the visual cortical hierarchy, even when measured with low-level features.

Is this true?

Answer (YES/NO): YES